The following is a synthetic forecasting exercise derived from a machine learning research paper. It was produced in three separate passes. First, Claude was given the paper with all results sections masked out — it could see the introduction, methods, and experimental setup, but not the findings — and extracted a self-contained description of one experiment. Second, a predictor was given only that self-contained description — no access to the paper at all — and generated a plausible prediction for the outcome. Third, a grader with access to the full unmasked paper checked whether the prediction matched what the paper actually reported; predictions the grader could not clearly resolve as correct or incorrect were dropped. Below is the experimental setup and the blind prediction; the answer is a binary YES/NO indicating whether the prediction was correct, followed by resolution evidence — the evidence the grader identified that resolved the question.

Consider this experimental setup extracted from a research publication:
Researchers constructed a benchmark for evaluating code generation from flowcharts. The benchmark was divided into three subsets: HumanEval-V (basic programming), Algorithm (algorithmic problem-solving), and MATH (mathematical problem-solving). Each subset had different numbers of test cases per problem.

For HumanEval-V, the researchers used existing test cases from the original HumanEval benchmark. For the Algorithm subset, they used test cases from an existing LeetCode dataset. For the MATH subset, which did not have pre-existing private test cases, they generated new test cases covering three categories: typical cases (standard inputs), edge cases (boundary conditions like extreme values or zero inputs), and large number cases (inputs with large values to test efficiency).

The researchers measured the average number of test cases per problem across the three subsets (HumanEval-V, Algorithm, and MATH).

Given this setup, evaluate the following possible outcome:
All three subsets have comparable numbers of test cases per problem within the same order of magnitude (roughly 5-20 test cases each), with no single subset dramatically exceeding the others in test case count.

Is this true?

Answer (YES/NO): NO